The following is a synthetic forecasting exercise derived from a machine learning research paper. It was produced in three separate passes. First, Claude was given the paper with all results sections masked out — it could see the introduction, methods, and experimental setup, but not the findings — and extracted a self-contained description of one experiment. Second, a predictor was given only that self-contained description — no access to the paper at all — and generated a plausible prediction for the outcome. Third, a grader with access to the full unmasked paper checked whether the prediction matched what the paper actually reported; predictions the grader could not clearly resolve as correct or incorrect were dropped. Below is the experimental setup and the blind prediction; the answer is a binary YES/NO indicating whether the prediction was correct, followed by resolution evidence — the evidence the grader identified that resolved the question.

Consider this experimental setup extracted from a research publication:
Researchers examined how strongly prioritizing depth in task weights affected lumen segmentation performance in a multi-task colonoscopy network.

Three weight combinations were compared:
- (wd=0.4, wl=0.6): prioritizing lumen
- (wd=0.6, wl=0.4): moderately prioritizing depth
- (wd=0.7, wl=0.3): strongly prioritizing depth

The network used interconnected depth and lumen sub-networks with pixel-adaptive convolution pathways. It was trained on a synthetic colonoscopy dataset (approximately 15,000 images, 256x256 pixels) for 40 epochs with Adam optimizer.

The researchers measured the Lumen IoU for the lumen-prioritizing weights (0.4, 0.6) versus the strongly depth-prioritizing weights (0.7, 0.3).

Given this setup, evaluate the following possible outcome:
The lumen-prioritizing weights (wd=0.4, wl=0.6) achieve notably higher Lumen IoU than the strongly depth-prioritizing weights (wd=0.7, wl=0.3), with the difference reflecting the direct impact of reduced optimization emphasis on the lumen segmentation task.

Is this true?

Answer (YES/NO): NO